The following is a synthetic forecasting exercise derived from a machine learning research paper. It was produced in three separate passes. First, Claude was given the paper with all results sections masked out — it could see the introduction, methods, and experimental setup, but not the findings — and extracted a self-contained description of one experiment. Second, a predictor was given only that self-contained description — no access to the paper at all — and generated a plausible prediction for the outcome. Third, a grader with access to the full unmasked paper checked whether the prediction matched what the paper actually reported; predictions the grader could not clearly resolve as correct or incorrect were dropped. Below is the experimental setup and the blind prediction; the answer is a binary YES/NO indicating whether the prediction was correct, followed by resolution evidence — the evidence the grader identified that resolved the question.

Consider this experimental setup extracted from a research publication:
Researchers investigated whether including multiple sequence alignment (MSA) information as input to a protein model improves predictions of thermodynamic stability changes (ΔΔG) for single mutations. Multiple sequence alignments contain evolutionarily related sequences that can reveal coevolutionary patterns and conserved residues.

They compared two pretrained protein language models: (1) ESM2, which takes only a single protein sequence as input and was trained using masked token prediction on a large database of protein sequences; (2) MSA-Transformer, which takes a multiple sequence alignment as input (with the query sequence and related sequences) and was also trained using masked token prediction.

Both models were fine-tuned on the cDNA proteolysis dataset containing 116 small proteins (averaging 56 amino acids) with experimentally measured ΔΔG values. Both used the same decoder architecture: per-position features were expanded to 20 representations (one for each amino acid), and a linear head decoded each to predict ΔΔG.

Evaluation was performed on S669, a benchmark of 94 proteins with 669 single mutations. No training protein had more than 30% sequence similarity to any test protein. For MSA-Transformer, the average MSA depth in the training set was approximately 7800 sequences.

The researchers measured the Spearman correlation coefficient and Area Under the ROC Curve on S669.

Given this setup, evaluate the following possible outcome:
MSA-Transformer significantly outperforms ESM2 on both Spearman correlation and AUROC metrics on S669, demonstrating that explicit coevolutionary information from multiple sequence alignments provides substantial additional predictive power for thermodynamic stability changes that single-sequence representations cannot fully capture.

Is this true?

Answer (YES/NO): YES